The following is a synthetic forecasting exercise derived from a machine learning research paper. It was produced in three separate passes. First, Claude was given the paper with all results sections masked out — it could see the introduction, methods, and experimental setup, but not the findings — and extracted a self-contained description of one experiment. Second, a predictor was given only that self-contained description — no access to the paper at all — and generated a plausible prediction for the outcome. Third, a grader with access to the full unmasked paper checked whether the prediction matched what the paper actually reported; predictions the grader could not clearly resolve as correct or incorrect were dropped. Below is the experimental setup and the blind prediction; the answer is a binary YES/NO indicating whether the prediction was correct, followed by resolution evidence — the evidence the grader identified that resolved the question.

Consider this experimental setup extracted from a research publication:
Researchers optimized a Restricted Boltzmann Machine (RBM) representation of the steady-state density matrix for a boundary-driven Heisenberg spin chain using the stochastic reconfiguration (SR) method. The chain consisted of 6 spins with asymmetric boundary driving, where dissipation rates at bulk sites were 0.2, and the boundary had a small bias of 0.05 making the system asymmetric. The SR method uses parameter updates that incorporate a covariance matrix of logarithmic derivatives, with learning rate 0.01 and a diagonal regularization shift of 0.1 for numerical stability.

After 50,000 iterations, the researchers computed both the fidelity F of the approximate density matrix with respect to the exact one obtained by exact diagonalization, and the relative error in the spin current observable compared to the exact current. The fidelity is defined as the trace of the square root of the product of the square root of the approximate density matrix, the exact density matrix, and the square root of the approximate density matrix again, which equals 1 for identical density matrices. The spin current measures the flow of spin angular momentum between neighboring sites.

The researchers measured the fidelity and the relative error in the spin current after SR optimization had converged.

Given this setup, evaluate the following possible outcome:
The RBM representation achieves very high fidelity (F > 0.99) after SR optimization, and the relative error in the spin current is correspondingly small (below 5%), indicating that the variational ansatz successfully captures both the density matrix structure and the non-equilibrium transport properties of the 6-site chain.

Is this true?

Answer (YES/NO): NO